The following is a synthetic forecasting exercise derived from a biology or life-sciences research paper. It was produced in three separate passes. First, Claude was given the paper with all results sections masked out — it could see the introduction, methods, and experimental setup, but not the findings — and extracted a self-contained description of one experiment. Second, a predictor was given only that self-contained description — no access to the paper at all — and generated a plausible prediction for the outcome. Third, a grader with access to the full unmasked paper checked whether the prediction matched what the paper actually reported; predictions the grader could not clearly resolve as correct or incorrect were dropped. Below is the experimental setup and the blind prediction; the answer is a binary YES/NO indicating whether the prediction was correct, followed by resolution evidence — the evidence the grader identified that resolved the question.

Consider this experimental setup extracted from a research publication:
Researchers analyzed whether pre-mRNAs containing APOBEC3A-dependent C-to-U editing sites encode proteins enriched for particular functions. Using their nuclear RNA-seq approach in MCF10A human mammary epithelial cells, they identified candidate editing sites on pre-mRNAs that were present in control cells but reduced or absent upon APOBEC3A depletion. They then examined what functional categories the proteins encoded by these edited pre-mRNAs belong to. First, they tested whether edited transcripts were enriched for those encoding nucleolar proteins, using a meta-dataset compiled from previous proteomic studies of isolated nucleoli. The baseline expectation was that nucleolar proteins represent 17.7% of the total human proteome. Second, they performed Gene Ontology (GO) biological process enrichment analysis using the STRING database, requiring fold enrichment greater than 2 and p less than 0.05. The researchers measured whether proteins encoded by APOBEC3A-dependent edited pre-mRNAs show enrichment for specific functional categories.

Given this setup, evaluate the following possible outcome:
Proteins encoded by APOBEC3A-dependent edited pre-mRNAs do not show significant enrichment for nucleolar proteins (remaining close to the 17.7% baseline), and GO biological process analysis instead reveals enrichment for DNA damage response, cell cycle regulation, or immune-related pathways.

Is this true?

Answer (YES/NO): NO